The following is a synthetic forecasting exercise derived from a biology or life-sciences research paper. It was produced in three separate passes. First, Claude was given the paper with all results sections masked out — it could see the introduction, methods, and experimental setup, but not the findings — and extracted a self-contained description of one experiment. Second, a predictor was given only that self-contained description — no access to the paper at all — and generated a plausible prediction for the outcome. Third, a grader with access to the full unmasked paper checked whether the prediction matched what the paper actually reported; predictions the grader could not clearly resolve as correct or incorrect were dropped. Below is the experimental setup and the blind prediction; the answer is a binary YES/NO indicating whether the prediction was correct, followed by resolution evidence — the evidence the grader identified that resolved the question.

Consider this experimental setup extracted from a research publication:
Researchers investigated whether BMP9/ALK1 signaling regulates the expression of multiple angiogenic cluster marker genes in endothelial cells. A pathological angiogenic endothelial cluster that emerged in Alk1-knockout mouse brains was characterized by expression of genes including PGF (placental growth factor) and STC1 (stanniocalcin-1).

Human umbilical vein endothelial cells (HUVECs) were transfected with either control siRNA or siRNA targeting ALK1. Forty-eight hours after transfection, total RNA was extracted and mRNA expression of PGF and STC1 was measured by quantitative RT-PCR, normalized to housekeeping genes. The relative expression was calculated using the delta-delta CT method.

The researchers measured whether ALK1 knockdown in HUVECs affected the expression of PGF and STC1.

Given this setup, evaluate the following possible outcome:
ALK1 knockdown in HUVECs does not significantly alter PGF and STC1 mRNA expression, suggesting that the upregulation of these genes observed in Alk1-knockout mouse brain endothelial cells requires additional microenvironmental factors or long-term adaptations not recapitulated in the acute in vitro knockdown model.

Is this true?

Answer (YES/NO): NO